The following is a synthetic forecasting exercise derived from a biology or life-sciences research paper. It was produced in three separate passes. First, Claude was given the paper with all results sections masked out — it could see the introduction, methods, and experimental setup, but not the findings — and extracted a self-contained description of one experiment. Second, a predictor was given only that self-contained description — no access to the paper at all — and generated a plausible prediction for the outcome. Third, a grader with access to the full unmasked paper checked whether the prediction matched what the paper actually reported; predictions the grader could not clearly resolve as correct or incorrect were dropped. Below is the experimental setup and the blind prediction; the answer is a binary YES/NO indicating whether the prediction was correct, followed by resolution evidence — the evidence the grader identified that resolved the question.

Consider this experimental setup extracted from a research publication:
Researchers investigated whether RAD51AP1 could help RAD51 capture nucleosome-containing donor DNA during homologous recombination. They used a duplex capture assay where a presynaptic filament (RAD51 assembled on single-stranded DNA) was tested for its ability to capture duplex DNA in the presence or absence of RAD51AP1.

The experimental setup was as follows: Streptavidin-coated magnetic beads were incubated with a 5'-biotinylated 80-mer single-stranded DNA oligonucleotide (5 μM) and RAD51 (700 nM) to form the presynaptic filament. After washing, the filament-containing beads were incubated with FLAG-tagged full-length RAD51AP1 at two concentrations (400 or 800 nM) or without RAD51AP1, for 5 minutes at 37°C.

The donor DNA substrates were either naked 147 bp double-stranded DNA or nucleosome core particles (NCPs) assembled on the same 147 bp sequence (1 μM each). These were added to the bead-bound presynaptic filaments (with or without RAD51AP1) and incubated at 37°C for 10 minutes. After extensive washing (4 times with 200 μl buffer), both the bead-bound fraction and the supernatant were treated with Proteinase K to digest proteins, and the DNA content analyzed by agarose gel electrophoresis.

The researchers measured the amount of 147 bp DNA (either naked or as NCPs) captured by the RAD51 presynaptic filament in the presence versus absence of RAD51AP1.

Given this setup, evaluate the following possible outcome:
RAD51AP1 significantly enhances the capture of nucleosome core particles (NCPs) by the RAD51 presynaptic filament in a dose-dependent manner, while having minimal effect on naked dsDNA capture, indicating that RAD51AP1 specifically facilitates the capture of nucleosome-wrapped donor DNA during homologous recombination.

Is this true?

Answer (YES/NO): NO